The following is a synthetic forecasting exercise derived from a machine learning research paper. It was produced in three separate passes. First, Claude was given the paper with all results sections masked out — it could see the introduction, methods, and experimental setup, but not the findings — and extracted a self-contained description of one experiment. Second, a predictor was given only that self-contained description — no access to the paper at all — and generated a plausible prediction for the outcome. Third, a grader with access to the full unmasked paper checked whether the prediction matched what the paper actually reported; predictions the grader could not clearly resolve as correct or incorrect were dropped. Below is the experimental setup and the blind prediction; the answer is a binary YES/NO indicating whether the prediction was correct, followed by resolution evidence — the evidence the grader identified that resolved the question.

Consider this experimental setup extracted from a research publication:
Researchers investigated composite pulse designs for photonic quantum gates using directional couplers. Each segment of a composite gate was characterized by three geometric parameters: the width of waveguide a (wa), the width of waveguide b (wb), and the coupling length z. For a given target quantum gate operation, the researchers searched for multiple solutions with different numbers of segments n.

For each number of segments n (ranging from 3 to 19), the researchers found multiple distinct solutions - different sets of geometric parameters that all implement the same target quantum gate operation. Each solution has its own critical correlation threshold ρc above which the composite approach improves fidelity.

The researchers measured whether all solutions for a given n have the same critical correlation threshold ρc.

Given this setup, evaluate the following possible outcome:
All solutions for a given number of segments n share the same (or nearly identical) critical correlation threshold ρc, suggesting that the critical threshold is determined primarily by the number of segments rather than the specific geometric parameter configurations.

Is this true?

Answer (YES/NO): NO